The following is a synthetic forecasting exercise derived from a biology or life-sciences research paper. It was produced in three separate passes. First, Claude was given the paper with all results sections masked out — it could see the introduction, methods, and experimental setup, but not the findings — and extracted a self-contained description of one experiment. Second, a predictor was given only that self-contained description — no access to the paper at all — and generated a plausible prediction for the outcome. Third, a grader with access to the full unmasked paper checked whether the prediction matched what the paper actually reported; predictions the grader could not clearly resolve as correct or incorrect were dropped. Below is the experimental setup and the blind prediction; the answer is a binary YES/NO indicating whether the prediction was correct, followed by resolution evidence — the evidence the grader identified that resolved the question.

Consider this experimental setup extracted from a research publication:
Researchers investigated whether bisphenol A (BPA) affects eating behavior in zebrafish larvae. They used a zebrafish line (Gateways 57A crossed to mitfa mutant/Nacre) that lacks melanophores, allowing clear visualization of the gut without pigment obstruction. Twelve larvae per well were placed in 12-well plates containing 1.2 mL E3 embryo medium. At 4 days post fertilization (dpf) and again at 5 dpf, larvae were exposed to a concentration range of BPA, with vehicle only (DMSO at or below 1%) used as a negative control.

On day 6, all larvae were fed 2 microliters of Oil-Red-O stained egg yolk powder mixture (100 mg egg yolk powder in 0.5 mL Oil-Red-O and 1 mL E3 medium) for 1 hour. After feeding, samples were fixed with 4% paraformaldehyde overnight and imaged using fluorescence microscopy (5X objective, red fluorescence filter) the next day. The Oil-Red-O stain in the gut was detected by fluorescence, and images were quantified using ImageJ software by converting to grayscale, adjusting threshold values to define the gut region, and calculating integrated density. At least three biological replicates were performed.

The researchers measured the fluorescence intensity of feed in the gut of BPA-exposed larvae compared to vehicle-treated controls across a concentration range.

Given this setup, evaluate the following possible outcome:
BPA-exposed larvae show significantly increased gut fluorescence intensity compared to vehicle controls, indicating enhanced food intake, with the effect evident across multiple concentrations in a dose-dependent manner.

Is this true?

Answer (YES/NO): YES